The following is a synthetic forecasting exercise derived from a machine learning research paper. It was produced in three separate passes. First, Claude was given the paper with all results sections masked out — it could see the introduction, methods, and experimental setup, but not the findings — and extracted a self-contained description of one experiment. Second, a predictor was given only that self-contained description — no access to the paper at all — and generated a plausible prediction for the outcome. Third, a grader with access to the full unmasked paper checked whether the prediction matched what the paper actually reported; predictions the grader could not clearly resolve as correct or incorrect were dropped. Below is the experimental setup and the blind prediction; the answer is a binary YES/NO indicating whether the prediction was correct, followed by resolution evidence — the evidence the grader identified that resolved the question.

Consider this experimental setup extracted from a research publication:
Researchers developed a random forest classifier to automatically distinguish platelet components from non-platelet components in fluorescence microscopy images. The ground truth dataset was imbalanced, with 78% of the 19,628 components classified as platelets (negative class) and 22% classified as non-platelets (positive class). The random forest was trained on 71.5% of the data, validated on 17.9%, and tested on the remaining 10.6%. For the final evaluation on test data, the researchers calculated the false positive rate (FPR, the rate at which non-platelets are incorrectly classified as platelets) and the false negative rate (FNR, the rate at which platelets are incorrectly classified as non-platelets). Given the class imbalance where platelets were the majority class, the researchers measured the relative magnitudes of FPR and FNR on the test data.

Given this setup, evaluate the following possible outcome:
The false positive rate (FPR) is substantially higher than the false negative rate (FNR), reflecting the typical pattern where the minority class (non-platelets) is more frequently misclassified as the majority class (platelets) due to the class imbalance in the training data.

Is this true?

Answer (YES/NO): NO